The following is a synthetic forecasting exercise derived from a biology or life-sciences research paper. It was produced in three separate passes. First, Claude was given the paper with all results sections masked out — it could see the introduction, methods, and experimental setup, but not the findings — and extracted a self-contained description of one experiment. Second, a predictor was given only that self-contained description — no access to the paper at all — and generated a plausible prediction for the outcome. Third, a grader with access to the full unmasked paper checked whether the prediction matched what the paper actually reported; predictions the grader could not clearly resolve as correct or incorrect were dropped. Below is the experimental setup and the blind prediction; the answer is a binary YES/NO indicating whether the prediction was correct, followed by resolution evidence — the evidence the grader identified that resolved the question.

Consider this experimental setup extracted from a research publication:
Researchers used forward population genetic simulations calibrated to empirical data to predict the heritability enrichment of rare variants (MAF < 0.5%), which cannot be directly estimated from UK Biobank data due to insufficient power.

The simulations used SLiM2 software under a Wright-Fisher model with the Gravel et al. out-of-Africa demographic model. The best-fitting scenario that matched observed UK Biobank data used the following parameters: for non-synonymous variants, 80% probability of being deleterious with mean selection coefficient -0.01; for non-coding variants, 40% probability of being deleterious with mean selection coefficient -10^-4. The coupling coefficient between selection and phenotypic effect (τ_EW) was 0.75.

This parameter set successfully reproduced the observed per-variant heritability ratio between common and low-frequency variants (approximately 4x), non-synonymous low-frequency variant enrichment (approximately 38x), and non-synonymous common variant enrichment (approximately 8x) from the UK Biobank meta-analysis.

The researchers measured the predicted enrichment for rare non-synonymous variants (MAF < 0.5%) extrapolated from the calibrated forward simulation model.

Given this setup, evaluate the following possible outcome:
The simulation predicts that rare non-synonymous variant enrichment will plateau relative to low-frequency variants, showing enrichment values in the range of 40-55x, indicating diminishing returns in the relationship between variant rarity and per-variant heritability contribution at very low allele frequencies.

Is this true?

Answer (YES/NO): NO